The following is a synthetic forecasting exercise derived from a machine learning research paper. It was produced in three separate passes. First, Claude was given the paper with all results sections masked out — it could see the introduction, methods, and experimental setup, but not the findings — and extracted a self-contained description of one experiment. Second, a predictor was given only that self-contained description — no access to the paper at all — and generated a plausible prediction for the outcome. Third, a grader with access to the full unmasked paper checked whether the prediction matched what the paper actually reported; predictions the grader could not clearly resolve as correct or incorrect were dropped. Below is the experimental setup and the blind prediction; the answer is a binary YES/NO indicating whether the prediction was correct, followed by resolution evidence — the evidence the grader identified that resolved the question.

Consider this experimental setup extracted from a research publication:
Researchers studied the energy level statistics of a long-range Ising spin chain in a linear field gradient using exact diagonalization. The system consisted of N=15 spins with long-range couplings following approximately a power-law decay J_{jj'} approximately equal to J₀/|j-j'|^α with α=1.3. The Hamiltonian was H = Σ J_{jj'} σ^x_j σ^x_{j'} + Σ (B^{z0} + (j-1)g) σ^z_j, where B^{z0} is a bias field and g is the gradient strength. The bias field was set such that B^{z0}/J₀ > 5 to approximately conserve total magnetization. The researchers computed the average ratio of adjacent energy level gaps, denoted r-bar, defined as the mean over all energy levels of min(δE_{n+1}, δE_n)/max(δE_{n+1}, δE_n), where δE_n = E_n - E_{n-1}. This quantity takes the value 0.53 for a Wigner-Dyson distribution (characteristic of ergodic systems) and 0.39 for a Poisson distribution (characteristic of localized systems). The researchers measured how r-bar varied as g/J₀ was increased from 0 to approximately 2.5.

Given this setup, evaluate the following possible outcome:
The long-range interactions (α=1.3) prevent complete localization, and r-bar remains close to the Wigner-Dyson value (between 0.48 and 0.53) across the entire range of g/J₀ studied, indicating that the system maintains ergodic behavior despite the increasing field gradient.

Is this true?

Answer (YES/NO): NO